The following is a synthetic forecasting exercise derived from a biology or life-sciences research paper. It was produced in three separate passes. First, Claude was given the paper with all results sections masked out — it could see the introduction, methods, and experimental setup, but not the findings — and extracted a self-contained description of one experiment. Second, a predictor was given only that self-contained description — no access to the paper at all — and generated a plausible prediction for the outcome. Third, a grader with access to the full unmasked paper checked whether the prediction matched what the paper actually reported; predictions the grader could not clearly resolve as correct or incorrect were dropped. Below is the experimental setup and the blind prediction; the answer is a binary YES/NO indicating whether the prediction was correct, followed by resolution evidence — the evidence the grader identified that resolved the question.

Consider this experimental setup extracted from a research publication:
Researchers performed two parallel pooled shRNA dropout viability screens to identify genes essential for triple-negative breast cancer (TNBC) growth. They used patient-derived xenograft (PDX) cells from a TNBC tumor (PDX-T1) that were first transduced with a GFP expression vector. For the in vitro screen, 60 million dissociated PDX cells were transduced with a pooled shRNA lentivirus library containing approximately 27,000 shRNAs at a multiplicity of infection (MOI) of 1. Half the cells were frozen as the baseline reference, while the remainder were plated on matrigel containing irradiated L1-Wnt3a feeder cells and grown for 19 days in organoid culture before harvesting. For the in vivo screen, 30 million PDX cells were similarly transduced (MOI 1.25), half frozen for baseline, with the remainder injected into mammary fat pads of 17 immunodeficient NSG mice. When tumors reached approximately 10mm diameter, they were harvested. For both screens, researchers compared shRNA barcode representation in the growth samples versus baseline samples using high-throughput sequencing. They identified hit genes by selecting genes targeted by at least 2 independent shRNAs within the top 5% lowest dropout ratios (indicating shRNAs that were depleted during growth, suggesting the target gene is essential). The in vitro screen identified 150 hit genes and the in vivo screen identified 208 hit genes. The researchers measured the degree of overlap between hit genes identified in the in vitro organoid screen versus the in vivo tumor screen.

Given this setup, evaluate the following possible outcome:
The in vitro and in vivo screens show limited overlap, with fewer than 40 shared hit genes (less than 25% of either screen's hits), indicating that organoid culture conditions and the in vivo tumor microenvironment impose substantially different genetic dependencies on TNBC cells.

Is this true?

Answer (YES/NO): NO